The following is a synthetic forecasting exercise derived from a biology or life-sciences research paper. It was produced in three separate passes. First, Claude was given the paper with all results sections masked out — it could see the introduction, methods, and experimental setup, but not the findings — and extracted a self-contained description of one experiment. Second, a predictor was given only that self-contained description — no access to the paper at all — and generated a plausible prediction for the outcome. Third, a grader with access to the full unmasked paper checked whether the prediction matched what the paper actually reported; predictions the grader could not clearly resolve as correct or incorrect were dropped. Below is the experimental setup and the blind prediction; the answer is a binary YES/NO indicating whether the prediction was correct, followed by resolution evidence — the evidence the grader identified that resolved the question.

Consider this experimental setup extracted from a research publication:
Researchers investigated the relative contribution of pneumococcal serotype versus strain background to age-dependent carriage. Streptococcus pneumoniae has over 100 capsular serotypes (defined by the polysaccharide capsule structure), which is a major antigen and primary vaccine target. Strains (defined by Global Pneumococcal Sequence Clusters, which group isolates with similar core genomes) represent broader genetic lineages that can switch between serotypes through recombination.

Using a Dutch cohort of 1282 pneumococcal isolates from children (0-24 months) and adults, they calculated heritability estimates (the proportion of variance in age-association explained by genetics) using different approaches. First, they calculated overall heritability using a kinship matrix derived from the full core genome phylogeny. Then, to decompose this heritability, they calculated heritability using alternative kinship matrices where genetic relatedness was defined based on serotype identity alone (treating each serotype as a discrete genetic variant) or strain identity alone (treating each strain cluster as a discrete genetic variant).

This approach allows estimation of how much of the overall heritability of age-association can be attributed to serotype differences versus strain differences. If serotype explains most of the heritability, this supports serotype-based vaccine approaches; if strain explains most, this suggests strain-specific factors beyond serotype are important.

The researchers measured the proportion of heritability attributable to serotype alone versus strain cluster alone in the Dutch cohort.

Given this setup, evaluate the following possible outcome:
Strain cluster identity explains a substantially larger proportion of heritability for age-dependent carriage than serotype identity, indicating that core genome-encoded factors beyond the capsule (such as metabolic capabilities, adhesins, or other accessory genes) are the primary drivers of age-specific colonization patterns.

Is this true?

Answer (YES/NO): NO